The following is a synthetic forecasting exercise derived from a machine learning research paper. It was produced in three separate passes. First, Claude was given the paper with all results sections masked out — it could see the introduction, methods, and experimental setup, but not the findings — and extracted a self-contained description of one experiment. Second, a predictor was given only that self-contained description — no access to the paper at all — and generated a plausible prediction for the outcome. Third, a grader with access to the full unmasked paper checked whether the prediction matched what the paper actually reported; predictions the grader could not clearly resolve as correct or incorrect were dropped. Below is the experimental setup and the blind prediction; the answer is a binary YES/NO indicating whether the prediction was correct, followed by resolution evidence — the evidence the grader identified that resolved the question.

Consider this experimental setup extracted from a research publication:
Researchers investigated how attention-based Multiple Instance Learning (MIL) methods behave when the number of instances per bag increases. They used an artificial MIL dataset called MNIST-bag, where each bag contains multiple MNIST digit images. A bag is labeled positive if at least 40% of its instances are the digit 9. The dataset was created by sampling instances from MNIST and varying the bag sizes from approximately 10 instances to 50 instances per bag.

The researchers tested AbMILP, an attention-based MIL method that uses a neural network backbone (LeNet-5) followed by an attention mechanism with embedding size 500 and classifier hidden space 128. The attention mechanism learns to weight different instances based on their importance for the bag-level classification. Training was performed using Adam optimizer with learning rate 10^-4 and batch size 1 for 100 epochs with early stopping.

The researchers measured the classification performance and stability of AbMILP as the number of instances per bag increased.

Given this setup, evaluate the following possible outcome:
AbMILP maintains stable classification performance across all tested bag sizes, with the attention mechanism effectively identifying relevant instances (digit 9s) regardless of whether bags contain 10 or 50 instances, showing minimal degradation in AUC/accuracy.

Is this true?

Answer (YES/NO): NO